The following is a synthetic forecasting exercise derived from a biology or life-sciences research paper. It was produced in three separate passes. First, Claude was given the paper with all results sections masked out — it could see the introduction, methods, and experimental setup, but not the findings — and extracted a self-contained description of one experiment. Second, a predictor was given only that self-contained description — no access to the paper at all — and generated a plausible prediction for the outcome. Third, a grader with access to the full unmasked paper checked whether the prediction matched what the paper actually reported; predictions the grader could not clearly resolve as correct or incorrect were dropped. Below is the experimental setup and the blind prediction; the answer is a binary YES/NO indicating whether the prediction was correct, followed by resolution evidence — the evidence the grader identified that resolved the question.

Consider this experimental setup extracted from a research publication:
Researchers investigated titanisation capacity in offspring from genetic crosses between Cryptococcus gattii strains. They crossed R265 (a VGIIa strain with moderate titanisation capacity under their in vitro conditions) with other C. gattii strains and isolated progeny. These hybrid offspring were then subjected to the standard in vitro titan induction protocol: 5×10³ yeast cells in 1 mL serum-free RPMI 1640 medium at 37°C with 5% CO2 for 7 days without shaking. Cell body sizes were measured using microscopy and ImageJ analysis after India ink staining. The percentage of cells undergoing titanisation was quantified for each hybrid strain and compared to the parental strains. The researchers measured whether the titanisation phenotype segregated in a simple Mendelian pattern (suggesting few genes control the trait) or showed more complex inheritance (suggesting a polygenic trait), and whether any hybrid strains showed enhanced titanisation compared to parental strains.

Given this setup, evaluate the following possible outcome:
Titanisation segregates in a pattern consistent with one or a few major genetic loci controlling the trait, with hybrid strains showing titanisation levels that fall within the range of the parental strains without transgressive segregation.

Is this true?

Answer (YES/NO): NO